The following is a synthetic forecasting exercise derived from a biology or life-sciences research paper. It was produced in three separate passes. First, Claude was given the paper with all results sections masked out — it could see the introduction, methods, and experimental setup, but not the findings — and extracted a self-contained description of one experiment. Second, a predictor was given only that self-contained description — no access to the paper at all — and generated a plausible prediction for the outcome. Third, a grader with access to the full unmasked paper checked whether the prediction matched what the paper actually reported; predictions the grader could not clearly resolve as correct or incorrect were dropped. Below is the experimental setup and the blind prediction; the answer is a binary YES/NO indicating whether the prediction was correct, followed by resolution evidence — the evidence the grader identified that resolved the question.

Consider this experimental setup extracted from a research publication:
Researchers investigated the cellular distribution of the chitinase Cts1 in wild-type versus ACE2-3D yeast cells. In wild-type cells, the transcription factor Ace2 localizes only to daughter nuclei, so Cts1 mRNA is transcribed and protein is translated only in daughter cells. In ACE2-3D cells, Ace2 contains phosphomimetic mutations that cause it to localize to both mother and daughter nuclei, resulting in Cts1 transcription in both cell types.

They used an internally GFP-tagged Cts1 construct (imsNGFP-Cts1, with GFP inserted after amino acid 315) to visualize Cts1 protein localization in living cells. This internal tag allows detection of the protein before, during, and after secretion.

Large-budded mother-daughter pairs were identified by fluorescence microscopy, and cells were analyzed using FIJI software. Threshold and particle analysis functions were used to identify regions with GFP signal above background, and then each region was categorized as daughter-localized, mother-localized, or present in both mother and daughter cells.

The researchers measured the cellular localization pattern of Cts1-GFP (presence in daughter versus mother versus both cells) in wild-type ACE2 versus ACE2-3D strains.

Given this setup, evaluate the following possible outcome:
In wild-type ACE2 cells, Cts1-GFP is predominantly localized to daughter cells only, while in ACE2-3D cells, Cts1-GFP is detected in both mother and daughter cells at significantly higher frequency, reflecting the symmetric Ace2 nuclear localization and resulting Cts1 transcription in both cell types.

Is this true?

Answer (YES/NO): YES